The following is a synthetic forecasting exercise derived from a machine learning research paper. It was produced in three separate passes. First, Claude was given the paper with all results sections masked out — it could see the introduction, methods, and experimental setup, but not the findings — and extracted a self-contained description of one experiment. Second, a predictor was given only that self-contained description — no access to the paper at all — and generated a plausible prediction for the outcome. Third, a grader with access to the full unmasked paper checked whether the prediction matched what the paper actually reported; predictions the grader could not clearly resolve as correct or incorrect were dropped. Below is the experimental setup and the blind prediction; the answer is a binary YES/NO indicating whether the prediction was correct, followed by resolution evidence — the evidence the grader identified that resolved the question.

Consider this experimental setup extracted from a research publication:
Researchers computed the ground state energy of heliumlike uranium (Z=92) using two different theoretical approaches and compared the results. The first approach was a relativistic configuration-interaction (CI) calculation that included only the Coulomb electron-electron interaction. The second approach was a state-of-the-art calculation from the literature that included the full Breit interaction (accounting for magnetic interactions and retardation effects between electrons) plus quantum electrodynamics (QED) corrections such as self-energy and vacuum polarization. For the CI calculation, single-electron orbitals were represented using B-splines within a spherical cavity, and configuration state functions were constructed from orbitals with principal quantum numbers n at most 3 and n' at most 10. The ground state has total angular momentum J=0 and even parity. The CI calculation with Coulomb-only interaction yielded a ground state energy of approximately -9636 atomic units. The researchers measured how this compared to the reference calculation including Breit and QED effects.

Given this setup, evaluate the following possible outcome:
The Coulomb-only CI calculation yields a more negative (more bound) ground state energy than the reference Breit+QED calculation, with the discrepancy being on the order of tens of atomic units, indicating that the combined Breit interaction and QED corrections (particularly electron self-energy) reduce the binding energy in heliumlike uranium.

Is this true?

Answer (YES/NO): YES